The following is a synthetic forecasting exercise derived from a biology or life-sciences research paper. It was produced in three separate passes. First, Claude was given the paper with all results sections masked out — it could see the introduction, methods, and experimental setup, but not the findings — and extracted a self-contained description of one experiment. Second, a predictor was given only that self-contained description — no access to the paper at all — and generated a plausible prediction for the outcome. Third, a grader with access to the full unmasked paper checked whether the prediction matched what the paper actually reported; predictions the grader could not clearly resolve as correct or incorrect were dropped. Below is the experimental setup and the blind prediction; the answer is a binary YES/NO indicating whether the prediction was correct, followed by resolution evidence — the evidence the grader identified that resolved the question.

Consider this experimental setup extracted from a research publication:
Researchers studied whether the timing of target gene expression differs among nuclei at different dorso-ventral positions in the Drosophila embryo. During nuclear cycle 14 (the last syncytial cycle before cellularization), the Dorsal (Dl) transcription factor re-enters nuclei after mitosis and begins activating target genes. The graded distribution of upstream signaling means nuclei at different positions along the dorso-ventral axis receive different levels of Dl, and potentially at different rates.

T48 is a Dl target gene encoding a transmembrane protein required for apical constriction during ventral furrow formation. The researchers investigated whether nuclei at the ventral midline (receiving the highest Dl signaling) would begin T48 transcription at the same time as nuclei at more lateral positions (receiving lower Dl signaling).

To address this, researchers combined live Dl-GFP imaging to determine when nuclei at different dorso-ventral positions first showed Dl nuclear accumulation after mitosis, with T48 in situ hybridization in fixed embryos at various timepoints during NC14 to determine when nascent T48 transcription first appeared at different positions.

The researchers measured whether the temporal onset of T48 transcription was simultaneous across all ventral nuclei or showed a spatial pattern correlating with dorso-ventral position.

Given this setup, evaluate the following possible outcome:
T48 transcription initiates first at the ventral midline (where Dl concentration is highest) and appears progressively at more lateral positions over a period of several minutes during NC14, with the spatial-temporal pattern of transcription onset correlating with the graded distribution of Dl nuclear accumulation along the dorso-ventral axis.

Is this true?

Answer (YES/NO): YES